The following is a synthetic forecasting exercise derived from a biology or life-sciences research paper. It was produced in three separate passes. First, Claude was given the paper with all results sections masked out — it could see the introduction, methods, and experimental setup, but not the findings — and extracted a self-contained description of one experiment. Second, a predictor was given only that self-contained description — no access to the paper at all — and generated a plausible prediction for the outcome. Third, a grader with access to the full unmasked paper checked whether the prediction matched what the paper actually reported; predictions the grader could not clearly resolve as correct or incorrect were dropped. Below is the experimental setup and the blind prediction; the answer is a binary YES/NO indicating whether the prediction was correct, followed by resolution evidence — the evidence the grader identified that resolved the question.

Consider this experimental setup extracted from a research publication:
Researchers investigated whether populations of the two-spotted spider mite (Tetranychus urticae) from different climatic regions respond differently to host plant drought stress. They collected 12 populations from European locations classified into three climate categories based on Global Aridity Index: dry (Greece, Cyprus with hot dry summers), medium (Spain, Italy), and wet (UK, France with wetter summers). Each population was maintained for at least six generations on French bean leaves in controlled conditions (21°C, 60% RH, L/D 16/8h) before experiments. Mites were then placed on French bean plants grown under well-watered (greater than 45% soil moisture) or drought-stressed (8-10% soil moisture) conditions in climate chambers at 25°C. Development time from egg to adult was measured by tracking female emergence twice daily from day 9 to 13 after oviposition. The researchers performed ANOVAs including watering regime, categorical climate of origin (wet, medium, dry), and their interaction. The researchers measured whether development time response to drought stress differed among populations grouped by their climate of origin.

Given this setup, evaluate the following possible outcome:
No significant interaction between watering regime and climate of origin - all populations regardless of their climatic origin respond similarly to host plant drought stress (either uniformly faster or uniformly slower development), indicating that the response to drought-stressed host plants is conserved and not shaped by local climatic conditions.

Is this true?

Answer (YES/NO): NO